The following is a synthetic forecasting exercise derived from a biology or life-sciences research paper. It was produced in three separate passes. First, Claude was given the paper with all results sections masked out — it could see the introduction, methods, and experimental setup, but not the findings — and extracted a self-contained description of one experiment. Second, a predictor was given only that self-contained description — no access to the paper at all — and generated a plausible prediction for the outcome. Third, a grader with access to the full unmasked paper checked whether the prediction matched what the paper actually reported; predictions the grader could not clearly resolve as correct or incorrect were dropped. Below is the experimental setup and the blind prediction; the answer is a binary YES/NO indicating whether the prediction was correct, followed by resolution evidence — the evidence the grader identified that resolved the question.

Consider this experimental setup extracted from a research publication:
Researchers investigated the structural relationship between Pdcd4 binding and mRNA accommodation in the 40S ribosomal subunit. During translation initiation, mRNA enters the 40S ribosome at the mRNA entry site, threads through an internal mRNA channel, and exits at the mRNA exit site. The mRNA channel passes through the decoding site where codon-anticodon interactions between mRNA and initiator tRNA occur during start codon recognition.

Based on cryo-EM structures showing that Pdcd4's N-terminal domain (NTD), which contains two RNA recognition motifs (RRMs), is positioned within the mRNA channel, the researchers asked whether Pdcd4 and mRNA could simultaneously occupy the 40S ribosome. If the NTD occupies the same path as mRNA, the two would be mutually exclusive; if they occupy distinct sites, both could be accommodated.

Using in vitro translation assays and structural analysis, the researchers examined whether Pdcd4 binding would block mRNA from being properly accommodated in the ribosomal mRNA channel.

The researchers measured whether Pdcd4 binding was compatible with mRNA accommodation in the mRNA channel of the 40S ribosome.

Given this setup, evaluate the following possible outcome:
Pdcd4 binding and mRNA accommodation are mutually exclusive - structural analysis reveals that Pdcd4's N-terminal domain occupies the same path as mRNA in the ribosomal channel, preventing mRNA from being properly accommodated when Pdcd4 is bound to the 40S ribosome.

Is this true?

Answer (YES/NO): YES